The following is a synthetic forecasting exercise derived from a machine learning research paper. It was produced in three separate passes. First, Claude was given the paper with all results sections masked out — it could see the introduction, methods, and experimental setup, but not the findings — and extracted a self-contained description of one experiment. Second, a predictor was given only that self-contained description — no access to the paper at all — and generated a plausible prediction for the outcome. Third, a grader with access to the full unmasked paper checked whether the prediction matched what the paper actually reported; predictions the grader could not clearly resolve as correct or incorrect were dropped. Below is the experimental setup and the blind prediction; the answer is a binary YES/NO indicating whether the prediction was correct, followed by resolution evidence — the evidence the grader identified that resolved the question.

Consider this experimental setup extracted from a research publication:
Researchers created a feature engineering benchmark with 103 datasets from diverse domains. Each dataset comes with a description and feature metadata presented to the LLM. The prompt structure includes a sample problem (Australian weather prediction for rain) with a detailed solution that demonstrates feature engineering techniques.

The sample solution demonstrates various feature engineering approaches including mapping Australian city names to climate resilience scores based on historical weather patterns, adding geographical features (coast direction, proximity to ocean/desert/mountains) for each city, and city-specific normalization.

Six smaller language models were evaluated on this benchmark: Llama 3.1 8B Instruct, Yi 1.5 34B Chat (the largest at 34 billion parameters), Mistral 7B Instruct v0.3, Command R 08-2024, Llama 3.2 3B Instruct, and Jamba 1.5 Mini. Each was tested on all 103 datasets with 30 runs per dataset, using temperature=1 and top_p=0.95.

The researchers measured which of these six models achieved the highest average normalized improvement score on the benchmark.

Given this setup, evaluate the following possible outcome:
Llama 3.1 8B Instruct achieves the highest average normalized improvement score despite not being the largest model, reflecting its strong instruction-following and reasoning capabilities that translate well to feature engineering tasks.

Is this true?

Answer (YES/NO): YES